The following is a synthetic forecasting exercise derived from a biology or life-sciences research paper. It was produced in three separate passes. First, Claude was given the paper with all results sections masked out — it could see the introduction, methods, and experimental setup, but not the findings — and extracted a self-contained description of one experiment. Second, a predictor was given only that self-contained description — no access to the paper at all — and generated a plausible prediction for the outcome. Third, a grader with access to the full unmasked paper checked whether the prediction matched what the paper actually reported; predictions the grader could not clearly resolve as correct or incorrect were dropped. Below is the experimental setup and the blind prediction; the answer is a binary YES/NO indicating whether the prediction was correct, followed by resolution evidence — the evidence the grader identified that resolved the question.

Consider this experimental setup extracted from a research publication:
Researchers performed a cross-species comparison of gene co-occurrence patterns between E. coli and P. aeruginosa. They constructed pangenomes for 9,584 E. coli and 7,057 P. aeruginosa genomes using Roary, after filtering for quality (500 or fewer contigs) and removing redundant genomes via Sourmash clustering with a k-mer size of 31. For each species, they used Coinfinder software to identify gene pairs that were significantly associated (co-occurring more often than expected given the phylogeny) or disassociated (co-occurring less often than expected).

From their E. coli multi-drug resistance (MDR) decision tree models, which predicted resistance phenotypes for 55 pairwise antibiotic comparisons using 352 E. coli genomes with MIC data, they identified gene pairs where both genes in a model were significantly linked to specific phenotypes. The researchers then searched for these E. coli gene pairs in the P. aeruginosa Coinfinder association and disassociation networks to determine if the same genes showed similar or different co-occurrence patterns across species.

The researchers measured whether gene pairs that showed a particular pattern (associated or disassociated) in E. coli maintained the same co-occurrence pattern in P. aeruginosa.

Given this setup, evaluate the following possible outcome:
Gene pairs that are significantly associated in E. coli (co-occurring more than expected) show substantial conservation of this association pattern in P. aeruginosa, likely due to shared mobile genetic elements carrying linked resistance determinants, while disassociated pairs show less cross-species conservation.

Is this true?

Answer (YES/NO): NO